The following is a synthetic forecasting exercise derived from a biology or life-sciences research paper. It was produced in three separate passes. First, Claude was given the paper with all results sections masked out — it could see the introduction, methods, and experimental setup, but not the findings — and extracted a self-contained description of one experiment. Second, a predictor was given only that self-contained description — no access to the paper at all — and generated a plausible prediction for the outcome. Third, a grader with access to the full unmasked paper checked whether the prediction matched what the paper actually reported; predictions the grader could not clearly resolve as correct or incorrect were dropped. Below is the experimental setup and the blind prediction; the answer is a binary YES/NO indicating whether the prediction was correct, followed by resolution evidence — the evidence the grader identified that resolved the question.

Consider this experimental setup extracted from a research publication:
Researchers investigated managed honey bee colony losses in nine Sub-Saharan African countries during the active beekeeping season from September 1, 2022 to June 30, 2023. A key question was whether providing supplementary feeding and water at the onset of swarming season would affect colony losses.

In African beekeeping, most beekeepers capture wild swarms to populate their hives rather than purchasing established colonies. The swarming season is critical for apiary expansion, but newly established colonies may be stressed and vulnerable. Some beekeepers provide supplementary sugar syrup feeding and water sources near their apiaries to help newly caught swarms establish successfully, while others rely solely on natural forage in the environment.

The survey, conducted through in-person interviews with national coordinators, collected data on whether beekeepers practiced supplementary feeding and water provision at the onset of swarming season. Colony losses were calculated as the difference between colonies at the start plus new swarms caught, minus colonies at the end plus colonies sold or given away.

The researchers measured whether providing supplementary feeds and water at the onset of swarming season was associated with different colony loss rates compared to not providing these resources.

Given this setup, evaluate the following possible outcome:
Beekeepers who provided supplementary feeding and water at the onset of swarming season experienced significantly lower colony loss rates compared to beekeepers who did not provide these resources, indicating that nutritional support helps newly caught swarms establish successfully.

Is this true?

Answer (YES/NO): YES